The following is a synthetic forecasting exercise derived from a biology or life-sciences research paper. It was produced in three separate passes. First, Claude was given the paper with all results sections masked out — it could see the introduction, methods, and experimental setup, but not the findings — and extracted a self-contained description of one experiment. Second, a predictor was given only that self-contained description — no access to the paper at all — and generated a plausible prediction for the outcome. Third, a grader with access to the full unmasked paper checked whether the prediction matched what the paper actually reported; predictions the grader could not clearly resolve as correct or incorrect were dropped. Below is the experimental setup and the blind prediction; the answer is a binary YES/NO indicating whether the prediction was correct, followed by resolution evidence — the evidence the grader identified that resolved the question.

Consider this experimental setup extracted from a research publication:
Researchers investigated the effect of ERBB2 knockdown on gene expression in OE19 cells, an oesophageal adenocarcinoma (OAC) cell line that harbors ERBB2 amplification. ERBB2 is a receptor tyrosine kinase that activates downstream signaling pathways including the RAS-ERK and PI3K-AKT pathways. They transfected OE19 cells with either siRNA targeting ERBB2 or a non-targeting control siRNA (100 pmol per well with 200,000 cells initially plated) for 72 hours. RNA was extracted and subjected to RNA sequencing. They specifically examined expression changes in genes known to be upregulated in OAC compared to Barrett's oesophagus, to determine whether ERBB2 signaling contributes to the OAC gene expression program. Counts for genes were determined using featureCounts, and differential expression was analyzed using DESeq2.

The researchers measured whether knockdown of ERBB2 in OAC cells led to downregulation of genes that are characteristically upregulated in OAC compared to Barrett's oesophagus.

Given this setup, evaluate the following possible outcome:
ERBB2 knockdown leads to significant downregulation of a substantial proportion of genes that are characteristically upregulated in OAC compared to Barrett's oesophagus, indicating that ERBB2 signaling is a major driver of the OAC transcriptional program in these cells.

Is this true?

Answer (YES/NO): NO